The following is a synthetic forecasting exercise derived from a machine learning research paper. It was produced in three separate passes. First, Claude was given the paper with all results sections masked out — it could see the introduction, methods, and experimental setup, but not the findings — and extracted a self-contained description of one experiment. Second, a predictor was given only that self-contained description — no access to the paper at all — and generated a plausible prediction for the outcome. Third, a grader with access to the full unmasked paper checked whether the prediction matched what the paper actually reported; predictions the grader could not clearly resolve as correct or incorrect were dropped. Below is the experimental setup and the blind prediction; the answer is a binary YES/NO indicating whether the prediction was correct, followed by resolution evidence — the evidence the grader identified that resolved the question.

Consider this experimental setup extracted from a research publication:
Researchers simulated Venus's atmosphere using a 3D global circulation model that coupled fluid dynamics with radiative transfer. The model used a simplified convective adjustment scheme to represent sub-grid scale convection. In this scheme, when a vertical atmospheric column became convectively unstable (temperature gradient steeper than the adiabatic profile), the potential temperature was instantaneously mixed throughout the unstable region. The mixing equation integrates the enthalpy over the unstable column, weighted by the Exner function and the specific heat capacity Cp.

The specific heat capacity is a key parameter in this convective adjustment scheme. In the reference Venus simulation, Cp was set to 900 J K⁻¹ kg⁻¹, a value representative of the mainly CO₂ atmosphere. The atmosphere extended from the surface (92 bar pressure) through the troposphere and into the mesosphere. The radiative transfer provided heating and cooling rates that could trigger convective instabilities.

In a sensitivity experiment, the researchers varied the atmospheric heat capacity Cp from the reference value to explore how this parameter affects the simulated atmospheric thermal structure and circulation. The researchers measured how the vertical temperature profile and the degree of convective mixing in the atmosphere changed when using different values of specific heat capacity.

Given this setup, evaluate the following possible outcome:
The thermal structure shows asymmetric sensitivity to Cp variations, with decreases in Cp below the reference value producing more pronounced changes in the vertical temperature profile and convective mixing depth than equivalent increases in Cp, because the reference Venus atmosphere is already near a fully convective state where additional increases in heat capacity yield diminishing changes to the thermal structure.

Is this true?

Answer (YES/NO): NO